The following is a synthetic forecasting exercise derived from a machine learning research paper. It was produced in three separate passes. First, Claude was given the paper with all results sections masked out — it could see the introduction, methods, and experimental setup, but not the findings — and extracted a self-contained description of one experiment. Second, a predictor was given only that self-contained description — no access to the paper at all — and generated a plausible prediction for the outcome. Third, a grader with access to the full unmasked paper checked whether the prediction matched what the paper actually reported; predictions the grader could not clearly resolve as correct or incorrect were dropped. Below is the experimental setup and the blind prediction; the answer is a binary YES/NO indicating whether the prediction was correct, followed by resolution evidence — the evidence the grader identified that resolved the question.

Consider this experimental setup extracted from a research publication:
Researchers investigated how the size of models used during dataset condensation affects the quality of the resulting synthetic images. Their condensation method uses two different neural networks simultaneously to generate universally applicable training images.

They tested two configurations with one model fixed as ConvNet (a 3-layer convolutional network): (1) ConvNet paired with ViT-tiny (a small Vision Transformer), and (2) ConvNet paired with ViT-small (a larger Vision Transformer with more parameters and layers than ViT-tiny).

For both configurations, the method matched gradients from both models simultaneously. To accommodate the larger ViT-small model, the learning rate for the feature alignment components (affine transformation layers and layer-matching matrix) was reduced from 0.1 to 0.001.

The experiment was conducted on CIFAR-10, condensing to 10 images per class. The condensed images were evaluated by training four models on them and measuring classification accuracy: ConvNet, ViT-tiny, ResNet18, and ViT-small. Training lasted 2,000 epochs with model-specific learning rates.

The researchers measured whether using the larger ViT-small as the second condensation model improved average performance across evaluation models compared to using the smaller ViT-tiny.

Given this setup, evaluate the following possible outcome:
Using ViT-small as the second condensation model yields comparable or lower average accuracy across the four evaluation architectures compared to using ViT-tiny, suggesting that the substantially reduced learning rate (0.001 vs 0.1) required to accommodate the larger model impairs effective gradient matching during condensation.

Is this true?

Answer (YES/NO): NO